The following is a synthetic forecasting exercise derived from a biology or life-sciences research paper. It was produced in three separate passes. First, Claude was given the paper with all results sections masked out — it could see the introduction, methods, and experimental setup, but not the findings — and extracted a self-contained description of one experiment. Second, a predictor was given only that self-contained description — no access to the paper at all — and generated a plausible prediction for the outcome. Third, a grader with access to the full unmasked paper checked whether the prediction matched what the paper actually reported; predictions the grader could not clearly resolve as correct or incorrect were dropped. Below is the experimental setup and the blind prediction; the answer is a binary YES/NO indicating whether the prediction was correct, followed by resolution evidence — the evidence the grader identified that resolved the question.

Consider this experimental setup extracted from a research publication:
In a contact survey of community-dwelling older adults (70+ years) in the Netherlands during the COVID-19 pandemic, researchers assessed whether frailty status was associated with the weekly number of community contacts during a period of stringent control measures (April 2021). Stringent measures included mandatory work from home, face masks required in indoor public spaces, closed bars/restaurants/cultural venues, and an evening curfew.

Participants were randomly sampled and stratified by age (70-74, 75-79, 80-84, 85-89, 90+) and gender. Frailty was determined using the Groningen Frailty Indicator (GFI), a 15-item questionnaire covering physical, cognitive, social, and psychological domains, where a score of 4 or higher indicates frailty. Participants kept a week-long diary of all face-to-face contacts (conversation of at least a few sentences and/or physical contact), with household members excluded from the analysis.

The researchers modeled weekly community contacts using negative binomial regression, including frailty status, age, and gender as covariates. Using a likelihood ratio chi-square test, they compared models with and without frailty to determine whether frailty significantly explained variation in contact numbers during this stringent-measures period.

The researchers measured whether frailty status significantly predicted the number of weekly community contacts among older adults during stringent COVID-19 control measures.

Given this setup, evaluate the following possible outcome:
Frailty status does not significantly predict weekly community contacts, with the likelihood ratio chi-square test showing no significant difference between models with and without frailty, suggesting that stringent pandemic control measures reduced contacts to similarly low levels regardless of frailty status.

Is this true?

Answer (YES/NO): NO